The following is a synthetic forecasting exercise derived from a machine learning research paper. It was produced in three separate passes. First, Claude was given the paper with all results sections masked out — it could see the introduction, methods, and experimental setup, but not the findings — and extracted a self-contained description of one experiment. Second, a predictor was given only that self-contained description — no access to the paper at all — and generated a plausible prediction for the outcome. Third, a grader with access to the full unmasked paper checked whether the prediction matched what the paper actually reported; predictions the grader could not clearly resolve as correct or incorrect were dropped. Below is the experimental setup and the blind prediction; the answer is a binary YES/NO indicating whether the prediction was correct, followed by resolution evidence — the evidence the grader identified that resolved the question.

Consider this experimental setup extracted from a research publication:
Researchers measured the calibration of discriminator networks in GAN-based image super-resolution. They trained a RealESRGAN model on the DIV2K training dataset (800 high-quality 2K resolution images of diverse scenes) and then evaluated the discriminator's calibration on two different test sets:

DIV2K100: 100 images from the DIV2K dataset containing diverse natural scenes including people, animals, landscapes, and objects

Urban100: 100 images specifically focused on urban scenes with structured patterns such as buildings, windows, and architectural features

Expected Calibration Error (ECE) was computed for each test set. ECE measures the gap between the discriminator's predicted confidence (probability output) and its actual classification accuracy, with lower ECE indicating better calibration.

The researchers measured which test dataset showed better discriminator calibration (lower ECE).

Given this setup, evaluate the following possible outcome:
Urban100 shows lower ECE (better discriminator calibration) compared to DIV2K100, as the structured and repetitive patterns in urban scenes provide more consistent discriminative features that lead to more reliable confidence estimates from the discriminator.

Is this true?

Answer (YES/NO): YES